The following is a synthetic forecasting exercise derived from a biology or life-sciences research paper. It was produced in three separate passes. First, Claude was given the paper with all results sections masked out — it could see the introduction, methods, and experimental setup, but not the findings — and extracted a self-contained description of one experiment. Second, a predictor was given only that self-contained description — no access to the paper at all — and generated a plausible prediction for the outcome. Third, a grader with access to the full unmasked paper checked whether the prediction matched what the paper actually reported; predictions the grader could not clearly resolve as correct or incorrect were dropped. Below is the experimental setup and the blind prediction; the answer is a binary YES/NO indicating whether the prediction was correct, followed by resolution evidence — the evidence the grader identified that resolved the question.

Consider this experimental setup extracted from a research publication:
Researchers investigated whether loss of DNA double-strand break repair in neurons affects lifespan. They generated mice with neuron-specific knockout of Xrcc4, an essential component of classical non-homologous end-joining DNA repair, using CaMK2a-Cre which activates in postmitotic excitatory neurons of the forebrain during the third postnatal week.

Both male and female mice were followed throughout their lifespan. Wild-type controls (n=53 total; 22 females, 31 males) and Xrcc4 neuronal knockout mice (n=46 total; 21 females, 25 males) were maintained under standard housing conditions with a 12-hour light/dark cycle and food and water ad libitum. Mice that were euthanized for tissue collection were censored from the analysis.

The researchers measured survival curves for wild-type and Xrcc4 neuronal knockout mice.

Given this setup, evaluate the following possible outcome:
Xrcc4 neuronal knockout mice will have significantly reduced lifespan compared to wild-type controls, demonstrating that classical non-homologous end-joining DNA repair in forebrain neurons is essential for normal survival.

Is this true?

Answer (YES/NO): NO